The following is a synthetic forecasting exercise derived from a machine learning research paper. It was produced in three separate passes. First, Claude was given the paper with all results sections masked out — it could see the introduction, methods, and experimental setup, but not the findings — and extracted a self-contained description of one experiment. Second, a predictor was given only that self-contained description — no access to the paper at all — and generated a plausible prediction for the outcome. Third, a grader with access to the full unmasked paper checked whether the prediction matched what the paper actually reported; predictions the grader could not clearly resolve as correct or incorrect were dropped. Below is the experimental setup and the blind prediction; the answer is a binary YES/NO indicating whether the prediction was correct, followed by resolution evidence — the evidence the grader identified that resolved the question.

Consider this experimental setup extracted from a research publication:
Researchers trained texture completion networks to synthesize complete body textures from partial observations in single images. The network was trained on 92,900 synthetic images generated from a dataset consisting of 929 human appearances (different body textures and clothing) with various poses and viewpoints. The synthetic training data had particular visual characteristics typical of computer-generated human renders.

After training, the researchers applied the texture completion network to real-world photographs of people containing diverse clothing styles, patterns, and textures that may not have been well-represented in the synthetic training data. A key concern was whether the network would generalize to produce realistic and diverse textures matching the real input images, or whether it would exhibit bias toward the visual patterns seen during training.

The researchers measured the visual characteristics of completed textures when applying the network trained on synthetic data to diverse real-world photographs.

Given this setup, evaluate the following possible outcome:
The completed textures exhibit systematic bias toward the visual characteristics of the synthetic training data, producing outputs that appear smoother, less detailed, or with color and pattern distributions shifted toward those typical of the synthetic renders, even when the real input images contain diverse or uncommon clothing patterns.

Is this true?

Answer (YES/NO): YES